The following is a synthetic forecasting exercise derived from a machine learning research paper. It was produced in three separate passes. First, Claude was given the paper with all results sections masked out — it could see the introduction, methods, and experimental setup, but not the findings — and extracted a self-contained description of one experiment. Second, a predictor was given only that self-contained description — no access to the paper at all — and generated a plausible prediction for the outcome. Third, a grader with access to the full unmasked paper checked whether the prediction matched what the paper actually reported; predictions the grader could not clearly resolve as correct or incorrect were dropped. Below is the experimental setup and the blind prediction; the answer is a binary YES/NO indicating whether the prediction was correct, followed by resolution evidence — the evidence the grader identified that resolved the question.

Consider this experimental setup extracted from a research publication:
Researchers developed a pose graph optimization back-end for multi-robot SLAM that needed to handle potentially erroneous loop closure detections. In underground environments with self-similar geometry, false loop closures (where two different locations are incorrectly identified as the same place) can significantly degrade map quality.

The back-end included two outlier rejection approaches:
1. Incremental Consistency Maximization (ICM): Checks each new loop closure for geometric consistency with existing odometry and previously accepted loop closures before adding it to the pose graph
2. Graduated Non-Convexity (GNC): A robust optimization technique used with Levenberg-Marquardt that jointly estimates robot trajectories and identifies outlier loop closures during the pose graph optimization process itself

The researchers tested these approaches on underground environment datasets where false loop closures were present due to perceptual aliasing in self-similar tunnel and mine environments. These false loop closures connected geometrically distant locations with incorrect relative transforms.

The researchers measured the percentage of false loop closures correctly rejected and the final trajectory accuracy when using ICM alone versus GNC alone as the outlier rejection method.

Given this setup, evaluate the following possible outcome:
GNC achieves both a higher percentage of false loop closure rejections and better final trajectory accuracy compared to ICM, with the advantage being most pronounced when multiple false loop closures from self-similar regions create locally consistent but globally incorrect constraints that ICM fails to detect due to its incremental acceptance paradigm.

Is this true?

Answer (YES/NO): NO